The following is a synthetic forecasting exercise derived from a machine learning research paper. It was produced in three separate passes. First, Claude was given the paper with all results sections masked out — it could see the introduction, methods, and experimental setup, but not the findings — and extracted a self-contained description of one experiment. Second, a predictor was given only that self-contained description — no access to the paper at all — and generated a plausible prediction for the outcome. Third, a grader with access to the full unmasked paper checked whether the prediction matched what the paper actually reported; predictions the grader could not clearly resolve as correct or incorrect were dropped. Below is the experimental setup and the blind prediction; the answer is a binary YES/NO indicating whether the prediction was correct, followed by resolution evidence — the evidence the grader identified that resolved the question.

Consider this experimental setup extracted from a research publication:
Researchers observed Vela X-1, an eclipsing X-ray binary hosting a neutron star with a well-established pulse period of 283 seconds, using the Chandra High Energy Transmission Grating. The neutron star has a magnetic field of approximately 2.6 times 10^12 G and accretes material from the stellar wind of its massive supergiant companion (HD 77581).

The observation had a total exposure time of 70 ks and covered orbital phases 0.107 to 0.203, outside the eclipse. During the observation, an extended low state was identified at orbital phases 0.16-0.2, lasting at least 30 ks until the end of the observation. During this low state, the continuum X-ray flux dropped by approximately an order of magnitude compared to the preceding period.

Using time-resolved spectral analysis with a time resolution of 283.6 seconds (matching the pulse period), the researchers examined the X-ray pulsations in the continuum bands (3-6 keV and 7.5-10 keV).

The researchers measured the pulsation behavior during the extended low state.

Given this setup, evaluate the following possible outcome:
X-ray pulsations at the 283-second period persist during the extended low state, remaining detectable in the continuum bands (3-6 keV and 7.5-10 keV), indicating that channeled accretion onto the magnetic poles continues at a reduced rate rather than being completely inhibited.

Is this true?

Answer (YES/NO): NO